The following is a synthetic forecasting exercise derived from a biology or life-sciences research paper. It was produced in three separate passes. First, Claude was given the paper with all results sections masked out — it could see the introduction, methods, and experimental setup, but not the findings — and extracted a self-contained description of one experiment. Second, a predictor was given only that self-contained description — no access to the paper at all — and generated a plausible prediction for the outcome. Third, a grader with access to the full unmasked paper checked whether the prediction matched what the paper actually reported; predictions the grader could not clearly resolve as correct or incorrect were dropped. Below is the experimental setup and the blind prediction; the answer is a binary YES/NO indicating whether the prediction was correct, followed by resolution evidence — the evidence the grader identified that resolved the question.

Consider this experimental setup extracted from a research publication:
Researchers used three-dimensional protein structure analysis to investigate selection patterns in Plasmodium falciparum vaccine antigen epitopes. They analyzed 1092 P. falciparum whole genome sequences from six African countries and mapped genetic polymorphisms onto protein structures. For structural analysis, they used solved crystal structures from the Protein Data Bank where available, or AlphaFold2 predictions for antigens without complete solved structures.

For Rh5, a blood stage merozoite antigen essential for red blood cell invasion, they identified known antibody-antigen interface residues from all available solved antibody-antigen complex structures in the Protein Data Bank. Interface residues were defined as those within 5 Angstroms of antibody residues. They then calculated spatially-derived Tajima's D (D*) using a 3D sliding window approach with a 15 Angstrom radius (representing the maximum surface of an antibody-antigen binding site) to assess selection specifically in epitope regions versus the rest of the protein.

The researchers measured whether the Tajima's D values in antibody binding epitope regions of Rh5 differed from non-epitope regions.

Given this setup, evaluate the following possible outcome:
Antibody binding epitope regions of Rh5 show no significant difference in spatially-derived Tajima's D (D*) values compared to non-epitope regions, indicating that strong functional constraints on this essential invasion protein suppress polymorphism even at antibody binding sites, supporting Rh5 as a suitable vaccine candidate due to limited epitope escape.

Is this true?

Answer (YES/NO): NO